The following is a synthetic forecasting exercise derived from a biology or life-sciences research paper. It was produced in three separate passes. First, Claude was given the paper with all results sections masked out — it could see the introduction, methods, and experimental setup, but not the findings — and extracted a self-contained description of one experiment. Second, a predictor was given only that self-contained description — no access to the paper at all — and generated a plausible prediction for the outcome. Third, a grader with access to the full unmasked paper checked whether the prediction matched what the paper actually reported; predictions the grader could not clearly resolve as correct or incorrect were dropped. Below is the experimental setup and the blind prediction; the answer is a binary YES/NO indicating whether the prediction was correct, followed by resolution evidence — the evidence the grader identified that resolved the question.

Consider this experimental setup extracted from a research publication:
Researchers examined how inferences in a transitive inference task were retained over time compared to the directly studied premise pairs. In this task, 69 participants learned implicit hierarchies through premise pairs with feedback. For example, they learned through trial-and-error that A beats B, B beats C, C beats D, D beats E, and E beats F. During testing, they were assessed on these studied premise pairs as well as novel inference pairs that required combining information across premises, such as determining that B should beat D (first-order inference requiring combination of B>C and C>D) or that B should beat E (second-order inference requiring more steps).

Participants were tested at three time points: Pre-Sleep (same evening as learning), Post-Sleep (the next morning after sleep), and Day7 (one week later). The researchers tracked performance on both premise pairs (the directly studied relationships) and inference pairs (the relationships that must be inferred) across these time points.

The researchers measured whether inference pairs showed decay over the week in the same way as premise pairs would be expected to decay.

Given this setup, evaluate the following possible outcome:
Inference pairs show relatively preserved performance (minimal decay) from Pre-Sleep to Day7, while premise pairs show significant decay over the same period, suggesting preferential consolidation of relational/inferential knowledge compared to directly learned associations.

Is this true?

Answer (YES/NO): NO